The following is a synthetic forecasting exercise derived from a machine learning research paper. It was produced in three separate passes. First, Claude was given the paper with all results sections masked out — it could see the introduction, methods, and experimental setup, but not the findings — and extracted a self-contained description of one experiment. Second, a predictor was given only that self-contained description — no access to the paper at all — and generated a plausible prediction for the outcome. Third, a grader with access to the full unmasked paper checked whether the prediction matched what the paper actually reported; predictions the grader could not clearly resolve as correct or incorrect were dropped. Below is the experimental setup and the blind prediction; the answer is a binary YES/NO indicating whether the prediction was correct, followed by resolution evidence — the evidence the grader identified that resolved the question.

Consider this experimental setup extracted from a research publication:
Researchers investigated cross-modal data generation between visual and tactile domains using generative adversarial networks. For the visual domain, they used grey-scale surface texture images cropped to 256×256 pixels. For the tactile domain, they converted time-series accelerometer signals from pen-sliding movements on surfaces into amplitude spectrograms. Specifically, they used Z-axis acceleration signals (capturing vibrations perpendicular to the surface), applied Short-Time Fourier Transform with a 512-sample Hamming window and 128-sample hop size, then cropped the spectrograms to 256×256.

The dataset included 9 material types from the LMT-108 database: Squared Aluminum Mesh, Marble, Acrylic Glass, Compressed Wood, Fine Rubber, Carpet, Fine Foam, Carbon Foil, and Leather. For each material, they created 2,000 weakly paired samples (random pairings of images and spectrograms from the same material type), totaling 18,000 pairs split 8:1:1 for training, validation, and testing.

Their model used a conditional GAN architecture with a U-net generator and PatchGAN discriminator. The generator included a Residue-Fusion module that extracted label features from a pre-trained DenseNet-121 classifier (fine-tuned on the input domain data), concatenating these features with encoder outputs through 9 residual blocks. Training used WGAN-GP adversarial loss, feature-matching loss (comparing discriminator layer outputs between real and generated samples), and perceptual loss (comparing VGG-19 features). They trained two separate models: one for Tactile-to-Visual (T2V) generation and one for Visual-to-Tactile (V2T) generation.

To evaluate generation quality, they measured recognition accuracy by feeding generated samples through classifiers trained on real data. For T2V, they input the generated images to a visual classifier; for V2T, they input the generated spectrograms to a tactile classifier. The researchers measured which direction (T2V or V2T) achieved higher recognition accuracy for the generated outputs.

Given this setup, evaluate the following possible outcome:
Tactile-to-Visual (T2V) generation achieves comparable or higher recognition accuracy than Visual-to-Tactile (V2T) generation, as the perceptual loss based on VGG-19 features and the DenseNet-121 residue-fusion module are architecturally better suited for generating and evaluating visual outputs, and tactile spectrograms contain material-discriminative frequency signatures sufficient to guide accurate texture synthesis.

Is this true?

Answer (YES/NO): YES